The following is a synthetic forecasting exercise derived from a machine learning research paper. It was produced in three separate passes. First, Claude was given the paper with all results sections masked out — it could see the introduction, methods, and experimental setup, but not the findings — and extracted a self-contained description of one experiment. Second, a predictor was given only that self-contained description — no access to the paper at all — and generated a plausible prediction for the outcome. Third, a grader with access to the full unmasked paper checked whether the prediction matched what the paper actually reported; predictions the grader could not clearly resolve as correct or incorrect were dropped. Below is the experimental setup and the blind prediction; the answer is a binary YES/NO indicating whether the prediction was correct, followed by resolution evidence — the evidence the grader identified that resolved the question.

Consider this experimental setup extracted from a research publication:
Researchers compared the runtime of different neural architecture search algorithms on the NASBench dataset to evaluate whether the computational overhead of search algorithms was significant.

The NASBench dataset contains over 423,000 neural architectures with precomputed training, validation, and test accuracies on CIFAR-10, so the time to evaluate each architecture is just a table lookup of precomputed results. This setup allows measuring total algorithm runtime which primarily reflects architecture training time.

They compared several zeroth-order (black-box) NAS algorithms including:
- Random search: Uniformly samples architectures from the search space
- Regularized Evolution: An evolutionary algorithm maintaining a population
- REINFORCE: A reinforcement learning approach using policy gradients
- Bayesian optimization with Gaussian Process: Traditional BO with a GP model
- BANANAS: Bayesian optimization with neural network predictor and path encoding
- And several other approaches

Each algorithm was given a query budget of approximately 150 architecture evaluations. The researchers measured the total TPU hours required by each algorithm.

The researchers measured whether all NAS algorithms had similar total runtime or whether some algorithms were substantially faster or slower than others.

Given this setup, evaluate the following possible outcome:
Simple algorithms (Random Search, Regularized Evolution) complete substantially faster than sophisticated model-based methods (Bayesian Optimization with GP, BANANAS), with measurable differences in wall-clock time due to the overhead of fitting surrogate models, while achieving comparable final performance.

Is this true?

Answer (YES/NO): NO